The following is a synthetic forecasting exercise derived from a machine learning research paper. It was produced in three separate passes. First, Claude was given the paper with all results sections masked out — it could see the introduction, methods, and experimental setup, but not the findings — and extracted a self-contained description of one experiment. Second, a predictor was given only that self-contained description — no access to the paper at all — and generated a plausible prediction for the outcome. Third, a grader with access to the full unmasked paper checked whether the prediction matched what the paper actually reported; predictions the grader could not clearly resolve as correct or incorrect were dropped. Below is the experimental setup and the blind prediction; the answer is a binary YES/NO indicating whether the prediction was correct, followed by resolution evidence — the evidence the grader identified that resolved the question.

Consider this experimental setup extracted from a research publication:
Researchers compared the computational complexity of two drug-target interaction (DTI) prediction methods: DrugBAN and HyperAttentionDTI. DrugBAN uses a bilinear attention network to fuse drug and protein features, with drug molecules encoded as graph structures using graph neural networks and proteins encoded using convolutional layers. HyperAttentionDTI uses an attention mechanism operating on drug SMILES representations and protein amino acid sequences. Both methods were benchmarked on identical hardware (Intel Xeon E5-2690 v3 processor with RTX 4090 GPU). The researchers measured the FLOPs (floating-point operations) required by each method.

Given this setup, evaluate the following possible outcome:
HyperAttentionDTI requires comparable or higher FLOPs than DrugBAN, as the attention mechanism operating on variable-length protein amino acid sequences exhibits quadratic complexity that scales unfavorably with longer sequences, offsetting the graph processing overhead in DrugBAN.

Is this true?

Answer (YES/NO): YES